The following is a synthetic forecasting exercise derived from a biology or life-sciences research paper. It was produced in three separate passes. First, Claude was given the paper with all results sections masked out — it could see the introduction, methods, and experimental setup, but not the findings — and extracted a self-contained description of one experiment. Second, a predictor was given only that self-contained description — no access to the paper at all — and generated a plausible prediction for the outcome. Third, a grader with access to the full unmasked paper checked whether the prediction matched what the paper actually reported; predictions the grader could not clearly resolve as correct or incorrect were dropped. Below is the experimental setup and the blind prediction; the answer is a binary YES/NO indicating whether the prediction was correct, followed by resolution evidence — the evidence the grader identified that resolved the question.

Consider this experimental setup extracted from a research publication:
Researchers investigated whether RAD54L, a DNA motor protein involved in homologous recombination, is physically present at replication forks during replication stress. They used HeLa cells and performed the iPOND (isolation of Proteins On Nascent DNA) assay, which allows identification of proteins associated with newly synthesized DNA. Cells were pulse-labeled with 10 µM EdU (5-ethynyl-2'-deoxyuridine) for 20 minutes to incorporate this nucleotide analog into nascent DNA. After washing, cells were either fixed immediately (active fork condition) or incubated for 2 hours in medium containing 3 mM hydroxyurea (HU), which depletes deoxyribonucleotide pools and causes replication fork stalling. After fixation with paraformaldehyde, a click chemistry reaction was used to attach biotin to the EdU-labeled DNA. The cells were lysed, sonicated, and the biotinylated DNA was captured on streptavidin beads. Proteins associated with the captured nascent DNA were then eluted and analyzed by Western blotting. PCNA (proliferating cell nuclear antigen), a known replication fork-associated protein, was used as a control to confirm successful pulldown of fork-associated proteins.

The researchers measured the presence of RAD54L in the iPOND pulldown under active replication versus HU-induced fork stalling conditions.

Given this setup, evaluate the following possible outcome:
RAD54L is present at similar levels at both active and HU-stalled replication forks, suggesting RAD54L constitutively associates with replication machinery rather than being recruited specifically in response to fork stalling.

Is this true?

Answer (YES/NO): NO